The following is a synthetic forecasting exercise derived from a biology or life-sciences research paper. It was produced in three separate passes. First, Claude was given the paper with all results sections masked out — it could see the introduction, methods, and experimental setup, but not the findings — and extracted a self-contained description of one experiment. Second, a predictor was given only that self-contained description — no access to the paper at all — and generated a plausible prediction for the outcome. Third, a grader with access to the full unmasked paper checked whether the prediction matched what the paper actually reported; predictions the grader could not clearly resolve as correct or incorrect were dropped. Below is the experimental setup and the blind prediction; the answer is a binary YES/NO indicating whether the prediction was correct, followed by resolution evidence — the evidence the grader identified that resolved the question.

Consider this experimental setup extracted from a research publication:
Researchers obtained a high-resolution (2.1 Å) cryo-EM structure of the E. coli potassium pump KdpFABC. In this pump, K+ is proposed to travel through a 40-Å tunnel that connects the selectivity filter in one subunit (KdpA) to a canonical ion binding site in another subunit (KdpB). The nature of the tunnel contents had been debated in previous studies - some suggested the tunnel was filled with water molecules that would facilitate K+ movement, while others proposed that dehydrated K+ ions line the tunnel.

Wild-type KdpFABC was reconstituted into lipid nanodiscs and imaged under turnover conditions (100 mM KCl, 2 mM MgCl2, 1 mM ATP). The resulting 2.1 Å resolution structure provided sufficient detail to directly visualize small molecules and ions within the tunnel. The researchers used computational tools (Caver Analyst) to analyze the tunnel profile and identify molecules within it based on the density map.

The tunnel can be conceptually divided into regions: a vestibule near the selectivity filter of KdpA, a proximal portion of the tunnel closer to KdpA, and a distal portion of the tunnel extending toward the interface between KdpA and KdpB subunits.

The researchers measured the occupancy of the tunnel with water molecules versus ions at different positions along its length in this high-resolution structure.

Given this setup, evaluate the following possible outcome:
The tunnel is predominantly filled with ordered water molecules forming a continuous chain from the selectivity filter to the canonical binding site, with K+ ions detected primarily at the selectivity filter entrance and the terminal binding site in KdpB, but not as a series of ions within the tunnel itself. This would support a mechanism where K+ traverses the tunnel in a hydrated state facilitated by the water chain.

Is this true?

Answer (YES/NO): NO